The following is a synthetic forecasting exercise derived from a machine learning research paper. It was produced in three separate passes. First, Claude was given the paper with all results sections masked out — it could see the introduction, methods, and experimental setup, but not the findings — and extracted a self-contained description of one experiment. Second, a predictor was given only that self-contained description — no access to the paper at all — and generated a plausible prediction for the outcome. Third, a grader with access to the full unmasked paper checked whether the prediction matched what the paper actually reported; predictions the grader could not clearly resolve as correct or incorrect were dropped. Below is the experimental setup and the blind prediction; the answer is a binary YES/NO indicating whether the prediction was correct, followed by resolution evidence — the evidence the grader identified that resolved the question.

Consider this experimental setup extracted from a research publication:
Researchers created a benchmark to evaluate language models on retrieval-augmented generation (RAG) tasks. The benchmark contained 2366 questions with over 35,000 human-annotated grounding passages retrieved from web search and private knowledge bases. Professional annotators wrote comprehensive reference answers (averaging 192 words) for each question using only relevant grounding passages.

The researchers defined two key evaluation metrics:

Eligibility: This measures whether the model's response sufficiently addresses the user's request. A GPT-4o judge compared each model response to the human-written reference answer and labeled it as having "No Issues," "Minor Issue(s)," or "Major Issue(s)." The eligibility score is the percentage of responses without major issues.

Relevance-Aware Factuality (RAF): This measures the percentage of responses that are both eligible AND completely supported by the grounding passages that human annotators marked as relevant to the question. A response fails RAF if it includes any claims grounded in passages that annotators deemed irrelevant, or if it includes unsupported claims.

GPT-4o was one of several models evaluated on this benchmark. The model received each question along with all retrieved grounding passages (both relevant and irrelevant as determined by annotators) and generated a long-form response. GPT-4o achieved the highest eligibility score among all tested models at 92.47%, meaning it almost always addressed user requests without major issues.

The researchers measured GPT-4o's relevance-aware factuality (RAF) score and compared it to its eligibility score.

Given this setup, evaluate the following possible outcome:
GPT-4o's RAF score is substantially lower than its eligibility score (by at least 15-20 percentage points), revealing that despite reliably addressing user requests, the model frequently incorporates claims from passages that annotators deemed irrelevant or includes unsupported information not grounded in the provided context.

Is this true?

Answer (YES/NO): YES